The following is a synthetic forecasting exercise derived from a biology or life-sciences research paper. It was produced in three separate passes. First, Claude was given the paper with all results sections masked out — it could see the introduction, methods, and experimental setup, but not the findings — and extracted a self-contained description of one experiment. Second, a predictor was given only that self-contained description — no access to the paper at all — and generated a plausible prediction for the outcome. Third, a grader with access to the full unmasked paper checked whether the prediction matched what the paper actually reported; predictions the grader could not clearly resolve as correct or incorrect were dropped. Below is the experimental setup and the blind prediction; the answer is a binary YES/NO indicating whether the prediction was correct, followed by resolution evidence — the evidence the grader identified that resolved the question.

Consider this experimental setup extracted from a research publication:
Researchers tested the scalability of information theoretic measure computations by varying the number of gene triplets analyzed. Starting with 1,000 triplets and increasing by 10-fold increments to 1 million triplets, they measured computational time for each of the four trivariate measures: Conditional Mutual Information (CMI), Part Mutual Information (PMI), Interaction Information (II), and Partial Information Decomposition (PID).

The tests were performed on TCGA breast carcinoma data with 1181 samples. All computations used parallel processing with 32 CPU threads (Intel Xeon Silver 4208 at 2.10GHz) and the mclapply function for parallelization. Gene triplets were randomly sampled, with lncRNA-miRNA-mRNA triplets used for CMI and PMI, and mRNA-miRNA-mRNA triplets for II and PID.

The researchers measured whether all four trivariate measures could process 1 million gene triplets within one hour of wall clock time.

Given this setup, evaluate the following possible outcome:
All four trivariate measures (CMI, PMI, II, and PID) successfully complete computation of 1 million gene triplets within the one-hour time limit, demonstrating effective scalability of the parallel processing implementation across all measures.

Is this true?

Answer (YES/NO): NO